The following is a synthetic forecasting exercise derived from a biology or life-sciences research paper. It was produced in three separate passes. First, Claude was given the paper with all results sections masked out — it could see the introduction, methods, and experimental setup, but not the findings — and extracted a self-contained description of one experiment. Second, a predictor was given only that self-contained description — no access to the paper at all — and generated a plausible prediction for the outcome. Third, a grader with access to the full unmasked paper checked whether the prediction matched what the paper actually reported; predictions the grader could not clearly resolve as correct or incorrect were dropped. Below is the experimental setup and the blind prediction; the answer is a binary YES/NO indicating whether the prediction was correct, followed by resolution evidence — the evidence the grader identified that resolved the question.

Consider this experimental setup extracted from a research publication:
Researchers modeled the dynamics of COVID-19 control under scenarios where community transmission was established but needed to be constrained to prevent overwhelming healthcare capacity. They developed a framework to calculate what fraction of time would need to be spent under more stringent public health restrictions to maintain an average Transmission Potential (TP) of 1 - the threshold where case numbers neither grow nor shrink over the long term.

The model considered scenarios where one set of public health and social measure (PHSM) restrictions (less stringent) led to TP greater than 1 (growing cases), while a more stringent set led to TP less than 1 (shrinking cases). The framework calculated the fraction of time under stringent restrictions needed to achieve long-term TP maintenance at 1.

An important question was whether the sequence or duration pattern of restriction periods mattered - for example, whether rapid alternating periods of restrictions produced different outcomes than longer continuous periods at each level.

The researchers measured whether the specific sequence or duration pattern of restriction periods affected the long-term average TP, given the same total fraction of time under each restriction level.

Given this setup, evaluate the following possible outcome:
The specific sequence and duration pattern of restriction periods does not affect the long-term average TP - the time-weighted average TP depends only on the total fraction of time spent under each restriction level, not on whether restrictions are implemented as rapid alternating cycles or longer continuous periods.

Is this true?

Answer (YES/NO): YES